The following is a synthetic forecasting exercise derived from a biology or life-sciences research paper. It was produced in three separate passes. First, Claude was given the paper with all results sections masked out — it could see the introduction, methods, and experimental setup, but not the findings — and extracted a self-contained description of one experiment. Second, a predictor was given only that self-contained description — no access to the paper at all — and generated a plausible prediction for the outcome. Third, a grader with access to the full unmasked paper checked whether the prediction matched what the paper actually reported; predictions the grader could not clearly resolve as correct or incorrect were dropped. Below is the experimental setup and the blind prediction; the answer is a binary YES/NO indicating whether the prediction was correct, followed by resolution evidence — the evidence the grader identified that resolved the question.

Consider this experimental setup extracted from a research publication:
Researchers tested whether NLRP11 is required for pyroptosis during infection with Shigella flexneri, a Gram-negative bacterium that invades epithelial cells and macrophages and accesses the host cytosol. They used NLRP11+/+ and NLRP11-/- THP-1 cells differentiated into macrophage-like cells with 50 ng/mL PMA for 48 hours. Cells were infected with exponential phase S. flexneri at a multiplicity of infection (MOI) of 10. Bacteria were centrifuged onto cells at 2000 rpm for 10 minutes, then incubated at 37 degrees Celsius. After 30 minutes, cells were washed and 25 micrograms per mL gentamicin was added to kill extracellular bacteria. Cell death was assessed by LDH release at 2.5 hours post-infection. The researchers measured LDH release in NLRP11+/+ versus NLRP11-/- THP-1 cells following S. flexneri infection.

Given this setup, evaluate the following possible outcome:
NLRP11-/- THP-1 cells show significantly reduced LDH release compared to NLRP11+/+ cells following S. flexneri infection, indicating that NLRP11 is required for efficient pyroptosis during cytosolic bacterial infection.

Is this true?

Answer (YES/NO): YES